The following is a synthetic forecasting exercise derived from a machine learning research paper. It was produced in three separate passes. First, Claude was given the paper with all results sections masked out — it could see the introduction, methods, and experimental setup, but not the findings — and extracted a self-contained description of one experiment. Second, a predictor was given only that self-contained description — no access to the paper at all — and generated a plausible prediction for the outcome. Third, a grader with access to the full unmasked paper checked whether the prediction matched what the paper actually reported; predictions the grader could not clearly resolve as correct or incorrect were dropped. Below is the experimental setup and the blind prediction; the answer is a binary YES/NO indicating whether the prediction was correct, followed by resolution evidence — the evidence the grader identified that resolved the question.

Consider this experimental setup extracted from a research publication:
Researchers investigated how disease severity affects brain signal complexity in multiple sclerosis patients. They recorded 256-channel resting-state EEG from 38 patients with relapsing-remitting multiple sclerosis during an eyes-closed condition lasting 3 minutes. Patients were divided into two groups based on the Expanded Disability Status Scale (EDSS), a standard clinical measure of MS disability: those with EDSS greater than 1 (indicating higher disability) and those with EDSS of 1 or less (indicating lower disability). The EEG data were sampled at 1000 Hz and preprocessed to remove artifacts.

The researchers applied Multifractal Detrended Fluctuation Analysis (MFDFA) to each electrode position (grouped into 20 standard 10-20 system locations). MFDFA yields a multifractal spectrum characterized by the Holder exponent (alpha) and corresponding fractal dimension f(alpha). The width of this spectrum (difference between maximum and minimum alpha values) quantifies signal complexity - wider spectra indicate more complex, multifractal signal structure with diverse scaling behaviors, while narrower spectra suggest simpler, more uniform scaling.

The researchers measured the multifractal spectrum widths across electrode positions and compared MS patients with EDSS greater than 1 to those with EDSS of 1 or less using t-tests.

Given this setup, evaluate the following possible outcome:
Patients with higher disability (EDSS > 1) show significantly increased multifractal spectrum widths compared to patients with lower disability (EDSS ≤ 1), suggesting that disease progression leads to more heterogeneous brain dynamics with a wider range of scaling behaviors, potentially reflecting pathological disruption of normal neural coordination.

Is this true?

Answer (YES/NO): YES